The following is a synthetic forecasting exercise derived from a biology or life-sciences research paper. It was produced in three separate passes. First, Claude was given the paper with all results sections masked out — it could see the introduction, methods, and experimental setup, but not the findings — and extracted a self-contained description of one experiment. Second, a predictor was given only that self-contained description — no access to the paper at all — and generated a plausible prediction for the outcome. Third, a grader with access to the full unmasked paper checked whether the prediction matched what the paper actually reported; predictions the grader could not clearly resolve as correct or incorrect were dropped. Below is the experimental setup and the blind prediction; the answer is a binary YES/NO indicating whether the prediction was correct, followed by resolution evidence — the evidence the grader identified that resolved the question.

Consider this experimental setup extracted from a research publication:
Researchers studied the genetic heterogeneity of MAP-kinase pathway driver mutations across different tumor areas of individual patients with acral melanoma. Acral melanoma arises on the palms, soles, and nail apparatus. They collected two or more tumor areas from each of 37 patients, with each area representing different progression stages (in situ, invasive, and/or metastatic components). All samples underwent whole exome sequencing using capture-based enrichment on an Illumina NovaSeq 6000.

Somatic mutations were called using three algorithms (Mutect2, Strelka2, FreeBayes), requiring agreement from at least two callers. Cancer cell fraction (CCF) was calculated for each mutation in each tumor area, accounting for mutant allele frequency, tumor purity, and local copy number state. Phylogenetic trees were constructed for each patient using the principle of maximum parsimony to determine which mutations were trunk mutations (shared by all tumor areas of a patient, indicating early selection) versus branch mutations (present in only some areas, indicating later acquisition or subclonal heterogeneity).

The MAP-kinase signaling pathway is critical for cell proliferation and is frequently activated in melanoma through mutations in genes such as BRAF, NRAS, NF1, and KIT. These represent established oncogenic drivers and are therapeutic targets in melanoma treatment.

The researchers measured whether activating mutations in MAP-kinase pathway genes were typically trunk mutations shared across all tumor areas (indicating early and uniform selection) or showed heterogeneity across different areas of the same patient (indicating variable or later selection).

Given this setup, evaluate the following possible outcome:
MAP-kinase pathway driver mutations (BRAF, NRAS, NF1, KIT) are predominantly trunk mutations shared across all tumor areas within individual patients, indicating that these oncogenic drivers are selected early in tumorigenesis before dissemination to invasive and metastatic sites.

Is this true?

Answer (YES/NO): NO